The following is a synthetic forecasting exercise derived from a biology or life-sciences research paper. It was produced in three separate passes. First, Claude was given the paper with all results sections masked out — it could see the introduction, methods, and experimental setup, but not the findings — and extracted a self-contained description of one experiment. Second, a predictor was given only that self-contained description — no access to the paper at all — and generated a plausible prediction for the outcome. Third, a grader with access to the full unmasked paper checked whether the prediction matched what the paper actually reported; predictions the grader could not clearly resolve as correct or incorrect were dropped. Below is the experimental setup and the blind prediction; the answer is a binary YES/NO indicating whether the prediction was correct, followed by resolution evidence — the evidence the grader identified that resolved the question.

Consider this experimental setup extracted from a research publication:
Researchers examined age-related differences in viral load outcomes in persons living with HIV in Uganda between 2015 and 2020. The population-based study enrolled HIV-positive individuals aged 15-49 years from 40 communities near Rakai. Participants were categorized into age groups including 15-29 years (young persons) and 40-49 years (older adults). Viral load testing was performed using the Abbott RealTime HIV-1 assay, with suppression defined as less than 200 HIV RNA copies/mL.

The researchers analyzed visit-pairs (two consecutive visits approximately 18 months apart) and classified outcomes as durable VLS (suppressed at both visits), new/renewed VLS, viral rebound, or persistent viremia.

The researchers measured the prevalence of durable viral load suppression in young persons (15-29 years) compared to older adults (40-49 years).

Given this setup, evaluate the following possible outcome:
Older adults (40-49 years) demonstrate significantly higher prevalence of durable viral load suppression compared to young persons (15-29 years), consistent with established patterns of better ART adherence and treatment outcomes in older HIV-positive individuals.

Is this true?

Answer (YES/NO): YES